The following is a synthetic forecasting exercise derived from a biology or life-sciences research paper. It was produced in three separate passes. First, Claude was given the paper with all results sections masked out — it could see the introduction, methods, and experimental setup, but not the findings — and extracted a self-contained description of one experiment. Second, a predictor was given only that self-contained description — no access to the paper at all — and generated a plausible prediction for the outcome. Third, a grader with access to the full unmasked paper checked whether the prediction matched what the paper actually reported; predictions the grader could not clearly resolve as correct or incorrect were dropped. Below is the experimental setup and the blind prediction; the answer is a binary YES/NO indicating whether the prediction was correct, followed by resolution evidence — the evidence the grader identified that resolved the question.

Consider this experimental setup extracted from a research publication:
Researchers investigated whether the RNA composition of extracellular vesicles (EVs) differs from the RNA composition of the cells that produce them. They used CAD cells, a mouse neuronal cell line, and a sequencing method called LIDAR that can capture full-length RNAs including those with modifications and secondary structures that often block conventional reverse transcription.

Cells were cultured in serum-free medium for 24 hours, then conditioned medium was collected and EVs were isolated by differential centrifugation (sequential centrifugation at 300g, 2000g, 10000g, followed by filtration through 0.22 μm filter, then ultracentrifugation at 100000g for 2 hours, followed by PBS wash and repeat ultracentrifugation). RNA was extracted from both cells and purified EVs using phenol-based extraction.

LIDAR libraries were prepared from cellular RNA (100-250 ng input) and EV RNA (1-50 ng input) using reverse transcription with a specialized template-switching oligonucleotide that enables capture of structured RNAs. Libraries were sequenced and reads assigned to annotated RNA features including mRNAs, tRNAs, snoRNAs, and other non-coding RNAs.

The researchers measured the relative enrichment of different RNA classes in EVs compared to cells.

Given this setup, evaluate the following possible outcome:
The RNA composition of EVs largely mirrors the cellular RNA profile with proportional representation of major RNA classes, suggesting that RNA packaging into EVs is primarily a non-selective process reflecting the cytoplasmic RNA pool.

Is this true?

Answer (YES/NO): NO